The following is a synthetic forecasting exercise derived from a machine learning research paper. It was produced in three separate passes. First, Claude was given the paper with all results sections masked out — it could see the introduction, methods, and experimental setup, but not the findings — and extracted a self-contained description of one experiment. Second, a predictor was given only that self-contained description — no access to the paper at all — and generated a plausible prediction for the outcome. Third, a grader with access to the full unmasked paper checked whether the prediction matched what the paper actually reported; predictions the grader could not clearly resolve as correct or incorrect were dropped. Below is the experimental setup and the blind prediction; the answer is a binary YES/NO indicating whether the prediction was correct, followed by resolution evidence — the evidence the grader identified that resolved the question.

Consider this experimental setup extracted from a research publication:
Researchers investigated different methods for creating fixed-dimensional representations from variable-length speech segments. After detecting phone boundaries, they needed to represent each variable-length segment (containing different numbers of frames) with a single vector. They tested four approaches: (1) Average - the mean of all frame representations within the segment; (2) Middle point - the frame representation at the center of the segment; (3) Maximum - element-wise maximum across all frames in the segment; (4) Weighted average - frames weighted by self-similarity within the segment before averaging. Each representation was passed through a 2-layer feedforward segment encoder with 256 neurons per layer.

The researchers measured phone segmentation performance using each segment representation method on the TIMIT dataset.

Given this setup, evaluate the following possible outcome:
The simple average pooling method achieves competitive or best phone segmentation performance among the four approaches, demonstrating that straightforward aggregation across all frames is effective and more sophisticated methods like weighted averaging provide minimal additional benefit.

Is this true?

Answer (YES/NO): YES